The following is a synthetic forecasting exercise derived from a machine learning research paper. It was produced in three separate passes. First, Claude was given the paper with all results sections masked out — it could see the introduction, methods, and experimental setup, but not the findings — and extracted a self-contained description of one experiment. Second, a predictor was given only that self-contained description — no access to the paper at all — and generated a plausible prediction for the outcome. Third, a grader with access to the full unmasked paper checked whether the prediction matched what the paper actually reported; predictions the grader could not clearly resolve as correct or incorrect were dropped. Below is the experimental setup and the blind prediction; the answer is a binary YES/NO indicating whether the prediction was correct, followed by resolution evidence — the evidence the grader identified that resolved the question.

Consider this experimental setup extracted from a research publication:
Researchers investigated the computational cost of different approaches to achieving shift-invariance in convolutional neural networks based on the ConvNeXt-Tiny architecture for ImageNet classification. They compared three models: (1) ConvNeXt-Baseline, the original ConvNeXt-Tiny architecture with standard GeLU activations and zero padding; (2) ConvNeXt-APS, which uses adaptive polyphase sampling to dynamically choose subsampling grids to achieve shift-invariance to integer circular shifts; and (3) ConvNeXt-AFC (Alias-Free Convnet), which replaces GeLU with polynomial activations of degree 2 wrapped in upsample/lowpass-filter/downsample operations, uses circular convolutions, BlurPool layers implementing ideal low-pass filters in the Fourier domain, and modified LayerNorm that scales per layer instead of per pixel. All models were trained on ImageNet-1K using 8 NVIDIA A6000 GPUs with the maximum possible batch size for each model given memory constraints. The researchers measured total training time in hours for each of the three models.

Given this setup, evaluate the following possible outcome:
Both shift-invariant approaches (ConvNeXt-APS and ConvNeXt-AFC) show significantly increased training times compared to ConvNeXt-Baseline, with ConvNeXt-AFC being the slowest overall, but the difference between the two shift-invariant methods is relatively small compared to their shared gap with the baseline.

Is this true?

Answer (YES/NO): NO